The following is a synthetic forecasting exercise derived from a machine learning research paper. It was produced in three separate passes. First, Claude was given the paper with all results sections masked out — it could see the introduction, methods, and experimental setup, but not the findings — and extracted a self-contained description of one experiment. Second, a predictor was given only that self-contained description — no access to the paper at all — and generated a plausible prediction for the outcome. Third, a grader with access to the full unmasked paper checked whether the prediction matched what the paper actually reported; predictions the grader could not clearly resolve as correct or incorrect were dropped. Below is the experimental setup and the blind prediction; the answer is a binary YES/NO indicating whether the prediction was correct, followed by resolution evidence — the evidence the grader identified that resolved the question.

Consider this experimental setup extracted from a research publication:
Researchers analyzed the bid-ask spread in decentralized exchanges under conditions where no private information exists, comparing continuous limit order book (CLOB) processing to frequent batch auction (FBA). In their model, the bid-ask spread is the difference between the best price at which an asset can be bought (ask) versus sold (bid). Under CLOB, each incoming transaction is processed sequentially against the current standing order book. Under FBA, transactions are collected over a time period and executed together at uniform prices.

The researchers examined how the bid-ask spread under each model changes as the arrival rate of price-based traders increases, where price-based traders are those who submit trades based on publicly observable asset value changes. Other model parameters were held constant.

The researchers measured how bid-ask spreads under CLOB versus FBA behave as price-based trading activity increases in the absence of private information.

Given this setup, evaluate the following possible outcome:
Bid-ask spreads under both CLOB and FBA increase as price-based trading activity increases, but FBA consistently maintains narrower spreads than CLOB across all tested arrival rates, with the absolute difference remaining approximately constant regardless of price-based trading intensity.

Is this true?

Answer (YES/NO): NO